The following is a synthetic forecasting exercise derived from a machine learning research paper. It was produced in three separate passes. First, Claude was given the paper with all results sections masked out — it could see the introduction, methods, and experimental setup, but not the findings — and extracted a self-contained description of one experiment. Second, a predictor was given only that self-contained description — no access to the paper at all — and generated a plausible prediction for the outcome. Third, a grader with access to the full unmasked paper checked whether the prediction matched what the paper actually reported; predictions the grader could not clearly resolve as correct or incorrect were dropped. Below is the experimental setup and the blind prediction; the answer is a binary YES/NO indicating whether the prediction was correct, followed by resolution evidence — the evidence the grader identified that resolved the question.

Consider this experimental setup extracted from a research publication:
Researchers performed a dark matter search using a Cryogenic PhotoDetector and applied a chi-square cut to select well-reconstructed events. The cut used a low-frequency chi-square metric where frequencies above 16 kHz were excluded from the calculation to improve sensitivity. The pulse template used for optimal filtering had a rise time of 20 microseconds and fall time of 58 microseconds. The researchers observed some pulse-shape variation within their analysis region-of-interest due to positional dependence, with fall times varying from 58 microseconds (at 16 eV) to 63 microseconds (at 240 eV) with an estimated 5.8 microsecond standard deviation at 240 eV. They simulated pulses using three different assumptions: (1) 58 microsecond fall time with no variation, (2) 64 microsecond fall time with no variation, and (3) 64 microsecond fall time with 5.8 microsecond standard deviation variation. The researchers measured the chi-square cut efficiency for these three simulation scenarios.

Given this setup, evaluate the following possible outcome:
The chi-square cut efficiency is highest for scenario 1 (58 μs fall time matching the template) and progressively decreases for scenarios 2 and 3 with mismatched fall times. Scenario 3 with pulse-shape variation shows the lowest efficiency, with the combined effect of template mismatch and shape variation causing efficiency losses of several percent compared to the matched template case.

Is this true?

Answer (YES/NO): NO